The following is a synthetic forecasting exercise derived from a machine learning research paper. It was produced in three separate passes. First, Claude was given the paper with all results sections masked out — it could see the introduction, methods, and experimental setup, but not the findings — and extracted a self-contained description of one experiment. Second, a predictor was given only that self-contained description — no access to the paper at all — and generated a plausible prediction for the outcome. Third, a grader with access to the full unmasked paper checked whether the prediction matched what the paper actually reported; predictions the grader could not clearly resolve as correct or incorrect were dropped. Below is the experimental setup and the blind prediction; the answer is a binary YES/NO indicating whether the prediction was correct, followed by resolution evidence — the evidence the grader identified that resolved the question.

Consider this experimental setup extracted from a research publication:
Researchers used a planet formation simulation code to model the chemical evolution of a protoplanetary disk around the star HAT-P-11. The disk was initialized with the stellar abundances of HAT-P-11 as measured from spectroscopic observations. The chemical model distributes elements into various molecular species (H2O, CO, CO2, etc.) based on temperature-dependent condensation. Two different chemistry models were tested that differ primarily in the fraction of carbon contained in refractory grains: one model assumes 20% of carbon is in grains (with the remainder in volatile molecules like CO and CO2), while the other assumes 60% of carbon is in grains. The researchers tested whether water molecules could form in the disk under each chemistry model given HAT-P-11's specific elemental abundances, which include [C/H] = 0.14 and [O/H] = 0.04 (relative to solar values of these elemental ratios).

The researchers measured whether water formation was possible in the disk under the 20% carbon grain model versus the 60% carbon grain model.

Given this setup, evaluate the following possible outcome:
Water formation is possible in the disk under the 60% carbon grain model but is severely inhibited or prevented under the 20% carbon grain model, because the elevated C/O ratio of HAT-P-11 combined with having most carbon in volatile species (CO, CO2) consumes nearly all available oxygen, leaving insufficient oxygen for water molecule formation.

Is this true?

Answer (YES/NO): YES